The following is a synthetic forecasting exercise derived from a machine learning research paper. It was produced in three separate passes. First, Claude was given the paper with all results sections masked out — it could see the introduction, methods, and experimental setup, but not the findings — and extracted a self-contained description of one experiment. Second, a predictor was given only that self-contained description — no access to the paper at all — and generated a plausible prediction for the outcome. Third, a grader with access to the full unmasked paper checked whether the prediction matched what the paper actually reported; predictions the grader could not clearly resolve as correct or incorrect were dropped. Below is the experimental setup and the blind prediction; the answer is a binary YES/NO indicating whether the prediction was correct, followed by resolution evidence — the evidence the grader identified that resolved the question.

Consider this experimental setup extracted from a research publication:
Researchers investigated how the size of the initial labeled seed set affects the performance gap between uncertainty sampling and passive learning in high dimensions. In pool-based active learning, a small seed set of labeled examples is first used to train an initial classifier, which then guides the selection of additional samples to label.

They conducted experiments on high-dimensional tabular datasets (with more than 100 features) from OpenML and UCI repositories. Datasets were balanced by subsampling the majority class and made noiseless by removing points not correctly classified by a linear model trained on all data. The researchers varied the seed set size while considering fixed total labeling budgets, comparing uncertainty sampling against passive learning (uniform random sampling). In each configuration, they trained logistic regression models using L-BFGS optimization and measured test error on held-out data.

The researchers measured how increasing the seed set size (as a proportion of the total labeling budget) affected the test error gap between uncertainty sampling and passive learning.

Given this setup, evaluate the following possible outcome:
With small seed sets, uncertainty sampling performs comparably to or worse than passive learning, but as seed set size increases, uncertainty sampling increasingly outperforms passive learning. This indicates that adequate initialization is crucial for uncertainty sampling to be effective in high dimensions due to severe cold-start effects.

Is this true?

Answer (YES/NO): NO